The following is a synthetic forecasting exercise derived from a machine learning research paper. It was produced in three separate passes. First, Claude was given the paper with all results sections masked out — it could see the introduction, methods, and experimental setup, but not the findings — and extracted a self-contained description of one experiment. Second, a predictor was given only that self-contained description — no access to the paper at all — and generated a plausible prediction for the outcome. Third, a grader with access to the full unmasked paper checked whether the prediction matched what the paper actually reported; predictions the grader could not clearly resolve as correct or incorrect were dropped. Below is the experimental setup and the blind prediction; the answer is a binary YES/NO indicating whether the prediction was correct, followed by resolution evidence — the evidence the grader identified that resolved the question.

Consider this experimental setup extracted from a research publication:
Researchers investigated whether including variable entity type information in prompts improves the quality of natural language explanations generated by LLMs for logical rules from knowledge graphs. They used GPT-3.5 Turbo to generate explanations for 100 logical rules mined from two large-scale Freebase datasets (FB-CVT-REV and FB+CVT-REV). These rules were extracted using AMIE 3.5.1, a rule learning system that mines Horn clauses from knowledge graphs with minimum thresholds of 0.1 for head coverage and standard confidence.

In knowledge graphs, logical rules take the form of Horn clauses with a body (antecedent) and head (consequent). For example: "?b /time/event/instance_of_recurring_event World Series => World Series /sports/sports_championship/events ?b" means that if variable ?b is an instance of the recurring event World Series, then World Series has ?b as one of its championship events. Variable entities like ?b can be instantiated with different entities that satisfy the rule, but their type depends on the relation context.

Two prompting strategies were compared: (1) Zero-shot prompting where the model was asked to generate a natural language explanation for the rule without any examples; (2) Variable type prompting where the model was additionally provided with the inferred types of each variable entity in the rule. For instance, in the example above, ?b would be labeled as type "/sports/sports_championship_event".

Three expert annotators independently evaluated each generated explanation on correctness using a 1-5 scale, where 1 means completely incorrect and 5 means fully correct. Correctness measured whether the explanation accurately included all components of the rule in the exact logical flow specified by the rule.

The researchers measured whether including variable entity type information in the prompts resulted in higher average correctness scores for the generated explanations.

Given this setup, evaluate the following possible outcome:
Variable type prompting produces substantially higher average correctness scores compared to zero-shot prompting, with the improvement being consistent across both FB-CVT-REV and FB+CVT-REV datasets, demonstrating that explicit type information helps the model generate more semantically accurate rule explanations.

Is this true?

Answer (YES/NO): NO